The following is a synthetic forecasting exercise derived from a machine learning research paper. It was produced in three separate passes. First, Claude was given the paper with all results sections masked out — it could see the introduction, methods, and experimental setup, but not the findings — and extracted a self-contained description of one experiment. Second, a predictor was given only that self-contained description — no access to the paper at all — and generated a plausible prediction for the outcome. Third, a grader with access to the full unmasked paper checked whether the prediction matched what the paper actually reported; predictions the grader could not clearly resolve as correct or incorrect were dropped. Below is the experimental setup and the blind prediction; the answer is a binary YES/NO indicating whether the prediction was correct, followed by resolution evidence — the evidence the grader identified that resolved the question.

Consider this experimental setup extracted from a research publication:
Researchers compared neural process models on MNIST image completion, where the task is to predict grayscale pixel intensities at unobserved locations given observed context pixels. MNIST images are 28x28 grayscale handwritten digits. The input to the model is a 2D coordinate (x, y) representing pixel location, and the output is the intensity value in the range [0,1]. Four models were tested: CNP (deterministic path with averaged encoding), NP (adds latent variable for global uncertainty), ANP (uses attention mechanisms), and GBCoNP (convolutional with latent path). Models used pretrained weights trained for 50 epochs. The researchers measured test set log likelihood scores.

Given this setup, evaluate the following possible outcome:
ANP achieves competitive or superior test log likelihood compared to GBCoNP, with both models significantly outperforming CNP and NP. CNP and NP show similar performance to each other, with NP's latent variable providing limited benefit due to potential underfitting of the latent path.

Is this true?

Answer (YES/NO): NO